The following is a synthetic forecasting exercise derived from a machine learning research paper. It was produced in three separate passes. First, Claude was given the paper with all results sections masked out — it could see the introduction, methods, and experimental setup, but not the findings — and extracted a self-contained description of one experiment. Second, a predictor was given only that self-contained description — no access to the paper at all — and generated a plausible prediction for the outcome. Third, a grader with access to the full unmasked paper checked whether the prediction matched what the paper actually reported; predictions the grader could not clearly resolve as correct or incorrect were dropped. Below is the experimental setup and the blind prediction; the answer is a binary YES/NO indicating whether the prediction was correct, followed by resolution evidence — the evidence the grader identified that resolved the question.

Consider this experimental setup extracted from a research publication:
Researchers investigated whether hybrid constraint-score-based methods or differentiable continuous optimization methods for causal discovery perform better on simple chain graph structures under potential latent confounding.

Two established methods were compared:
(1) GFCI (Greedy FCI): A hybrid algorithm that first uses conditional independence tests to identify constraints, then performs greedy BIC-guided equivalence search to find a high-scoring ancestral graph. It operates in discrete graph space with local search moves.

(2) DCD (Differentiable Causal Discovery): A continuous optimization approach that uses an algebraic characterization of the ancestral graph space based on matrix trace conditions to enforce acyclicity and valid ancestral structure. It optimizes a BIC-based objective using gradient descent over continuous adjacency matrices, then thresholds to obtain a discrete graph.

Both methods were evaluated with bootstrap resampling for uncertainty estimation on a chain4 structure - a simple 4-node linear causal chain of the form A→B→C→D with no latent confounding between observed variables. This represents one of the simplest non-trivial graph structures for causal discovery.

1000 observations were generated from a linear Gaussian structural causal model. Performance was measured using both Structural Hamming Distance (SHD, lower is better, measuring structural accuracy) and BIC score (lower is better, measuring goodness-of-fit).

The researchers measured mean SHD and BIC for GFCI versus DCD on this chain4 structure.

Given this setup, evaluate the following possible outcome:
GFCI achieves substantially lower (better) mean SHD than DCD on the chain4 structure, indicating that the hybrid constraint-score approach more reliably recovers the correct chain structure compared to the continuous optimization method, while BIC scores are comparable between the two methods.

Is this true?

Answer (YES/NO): YES